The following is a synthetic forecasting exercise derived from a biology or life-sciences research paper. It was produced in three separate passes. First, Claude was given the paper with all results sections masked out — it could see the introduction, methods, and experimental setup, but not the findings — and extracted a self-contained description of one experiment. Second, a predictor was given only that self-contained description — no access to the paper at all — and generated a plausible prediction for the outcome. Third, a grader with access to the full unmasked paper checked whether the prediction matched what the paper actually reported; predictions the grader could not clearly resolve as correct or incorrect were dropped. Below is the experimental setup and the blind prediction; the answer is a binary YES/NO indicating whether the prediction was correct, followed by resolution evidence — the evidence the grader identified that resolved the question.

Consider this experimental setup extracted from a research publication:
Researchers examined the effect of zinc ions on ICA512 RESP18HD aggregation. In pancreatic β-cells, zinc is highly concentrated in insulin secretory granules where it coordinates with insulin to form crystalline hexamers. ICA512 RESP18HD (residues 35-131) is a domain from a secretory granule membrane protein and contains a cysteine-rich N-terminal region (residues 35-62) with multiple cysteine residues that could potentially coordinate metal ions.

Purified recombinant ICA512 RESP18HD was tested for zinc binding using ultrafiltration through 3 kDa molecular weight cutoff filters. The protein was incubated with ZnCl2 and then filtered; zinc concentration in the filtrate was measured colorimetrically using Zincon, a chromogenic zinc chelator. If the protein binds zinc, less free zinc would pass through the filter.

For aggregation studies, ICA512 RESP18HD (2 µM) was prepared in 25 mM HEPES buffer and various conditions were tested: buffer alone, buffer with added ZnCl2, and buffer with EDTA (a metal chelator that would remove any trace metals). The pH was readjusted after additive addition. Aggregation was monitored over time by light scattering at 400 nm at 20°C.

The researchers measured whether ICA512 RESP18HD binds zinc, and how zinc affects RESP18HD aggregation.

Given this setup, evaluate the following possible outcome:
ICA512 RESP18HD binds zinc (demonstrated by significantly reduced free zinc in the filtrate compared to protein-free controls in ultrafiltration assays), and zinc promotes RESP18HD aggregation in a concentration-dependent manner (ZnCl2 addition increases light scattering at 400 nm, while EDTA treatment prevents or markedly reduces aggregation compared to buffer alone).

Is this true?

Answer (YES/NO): NO